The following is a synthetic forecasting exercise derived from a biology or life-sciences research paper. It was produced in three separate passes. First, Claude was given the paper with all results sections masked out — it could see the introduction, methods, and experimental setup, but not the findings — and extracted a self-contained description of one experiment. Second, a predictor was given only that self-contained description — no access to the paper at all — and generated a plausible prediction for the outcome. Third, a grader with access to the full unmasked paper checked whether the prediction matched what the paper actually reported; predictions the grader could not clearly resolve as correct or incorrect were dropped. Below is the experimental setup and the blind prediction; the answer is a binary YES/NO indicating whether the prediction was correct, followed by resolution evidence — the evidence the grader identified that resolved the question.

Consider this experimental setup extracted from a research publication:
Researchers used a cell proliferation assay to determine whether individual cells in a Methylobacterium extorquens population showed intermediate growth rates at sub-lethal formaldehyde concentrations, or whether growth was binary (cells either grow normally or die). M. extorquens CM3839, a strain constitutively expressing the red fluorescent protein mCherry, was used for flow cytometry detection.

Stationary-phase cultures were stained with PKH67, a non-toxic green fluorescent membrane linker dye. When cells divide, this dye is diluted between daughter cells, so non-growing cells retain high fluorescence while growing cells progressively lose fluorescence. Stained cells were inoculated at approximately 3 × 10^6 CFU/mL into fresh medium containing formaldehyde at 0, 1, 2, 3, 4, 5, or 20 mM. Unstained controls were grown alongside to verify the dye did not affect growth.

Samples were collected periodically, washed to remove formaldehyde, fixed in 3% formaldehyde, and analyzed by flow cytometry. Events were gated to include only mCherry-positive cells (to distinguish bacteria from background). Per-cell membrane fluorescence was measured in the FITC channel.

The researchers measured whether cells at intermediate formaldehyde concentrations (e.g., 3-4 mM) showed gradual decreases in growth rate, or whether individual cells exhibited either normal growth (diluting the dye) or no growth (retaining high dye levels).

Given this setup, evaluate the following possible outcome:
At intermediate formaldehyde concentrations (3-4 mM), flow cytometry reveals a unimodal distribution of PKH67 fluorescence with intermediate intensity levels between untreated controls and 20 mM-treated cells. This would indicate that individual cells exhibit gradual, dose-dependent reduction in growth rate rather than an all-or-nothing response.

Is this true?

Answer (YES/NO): NO